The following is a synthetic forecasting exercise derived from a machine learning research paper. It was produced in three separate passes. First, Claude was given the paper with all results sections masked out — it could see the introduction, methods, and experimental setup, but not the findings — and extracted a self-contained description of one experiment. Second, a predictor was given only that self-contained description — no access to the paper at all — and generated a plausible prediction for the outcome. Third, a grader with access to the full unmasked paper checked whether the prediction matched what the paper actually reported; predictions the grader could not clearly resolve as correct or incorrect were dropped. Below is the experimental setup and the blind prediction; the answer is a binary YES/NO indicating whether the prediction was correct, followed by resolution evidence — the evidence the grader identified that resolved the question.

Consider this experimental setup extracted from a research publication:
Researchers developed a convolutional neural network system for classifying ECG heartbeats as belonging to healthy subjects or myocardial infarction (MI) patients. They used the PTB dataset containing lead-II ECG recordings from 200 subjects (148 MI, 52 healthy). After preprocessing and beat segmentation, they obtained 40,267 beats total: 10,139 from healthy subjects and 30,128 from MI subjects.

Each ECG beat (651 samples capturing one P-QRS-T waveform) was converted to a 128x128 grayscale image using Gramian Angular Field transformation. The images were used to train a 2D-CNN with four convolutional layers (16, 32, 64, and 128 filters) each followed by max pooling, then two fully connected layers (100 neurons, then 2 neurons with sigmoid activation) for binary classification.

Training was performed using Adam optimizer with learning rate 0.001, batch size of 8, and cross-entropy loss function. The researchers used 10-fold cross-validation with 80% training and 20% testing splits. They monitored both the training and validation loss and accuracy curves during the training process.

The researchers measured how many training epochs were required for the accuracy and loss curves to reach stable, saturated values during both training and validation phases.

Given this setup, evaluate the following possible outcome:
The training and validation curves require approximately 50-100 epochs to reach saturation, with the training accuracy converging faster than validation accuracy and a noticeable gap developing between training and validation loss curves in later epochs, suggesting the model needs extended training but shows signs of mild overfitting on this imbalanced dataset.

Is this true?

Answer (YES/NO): NO